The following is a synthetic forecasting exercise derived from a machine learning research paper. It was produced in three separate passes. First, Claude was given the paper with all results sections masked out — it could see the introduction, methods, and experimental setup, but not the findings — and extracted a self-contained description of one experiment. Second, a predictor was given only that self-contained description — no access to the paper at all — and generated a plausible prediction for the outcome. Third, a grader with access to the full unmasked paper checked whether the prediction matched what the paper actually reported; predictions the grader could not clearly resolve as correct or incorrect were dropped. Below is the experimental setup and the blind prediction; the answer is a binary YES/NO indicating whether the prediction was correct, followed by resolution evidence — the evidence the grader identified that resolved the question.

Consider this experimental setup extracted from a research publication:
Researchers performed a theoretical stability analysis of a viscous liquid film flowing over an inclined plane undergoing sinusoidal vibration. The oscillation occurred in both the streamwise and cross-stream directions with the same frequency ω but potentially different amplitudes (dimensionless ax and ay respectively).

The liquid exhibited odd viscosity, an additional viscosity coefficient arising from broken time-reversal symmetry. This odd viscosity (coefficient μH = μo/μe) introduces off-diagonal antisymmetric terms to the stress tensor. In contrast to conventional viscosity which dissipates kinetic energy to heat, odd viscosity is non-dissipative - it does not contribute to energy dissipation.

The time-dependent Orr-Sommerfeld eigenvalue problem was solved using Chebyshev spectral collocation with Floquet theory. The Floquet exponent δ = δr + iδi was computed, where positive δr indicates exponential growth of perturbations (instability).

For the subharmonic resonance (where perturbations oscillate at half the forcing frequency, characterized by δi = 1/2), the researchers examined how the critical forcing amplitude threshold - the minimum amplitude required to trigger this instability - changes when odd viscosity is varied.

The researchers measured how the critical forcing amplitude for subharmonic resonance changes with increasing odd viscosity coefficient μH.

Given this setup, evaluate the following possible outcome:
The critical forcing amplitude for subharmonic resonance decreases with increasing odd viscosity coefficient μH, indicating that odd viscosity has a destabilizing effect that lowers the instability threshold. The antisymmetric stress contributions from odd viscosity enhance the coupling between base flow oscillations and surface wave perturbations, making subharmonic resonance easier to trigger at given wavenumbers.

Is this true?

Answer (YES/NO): YES